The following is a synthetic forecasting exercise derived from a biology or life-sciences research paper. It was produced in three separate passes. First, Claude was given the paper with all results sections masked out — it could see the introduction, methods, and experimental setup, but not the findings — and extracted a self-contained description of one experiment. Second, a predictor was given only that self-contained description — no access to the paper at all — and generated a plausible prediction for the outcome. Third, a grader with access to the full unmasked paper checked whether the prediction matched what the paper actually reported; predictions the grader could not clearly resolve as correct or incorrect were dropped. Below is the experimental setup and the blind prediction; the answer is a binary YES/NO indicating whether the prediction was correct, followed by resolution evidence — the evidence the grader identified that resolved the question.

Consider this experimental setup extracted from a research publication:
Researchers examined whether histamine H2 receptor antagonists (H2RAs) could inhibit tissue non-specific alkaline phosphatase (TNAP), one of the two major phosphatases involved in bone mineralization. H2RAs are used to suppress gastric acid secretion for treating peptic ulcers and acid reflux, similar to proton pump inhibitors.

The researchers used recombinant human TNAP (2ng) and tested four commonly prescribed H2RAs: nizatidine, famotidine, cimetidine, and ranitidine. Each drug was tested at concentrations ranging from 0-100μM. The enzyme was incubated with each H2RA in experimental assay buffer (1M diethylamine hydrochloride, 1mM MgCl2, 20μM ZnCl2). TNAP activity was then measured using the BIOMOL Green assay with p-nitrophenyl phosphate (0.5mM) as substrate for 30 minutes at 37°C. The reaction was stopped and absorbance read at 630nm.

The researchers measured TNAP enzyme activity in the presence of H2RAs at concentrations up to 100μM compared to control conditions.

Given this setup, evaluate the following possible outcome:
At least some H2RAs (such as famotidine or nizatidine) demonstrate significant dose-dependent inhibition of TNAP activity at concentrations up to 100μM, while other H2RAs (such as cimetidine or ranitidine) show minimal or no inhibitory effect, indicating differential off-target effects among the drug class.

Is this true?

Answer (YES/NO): NO